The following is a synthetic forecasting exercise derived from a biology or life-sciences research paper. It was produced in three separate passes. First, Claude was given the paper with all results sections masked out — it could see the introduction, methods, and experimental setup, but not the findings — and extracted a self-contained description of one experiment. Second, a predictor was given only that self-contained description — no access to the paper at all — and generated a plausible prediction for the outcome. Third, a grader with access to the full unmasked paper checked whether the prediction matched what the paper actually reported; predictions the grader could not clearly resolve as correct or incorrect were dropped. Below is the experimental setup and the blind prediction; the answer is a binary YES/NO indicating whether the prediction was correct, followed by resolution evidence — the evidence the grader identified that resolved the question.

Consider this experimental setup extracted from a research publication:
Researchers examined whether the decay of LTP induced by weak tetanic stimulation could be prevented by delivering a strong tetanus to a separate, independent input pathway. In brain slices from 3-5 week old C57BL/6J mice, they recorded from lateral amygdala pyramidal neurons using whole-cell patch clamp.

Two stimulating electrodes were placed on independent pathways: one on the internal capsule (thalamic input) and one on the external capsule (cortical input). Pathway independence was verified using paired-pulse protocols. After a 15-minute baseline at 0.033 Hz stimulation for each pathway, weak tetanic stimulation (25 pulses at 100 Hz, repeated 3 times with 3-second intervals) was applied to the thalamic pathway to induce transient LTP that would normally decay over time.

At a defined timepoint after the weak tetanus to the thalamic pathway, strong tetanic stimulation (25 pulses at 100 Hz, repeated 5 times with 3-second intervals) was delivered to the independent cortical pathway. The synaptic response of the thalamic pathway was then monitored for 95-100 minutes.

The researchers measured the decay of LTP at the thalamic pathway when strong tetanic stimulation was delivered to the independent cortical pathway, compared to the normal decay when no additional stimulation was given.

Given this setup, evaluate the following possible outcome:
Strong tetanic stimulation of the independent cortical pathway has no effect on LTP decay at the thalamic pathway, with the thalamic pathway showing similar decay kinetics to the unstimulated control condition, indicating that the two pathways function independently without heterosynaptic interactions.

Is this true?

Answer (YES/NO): NO